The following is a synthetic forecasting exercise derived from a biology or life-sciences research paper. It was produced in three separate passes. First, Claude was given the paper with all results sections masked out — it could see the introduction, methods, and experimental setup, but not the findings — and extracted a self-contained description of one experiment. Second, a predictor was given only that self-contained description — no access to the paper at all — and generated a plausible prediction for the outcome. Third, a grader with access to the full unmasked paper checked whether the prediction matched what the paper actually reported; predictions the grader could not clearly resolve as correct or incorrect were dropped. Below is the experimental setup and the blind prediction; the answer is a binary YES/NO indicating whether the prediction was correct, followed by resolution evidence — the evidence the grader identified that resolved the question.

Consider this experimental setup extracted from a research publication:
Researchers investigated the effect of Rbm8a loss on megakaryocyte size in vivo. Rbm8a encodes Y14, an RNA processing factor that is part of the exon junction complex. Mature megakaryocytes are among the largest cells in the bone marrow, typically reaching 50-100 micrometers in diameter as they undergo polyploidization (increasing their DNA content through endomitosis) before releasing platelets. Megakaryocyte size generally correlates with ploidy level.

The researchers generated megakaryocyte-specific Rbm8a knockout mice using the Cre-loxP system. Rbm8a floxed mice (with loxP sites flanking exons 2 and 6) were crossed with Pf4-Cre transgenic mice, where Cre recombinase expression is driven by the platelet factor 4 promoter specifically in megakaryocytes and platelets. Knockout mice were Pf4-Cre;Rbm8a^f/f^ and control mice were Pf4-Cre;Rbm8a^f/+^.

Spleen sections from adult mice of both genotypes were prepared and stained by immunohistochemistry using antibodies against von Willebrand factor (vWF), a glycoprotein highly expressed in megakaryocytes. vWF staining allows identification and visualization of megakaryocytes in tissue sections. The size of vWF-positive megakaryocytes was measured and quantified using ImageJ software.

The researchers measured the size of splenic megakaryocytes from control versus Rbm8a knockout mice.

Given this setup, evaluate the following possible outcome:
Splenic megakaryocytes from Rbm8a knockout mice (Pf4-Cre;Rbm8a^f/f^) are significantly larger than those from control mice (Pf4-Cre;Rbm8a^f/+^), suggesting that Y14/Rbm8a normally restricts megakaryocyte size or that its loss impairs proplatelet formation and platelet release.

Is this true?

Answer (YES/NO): NO